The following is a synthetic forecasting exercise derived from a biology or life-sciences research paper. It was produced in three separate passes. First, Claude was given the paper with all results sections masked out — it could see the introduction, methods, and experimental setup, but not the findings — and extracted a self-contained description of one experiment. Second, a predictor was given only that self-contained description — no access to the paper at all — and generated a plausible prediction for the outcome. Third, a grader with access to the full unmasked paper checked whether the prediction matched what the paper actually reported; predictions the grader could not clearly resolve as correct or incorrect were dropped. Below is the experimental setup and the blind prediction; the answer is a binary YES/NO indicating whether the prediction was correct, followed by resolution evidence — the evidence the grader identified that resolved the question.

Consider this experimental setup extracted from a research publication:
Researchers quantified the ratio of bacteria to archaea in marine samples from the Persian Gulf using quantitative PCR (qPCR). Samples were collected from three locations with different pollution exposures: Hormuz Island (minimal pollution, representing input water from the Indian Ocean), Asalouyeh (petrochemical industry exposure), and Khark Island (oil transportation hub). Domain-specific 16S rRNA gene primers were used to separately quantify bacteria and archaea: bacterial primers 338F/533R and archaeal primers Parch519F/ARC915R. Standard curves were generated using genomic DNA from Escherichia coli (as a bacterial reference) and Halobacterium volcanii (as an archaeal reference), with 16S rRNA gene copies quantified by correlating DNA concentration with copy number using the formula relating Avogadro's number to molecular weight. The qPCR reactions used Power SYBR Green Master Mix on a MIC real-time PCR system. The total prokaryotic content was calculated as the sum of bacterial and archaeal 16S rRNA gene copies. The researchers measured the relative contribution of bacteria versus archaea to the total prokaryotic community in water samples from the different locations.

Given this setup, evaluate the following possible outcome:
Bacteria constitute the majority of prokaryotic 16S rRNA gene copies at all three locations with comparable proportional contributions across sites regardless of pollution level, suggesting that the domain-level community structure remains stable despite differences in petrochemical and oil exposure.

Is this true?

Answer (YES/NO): NO